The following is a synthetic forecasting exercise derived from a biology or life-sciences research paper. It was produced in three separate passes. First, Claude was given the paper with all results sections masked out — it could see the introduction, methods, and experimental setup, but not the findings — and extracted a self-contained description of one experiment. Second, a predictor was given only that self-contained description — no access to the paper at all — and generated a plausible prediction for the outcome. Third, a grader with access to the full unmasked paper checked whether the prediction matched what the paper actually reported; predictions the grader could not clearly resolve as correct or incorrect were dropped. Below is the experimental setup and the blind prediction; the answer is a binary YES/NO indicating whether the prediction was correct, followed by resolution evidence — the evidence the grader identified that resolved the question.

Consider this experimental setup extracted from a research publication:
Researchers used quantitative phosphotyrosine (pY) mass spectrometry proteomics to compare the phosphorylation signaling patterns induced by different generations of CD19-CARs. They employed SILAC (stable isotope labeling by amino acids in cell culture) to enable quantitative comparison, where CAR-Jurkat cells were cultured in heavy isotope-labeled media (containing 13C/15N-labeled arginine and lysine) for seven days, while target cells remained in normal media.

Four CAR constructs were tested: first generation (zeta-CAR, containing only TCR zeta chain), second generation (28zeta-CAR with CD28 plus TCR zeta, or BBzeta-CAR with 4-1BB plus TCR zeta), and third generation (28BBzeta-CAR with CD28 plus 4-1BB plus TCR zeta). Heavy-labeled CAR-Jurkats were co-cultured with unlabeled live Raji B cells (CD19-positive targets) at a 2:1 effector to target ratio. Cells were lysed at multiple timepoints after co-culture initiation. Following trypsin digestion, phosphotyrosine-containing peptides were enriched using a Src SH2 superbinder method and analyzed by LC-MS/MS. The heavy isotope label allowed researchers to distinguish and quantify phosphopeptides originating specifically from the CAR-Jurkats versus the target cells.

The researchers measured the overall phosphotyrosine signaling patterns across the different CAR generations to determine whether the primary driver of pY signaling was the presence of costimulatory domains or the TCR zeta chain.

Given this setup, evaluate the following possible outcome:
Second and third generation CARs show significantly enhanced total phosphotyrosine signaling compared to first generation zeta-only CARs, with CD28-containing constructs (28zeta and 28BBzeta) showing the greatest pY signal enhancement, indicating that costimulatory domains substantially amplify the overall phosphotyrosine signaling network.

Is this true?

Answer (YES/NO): NO